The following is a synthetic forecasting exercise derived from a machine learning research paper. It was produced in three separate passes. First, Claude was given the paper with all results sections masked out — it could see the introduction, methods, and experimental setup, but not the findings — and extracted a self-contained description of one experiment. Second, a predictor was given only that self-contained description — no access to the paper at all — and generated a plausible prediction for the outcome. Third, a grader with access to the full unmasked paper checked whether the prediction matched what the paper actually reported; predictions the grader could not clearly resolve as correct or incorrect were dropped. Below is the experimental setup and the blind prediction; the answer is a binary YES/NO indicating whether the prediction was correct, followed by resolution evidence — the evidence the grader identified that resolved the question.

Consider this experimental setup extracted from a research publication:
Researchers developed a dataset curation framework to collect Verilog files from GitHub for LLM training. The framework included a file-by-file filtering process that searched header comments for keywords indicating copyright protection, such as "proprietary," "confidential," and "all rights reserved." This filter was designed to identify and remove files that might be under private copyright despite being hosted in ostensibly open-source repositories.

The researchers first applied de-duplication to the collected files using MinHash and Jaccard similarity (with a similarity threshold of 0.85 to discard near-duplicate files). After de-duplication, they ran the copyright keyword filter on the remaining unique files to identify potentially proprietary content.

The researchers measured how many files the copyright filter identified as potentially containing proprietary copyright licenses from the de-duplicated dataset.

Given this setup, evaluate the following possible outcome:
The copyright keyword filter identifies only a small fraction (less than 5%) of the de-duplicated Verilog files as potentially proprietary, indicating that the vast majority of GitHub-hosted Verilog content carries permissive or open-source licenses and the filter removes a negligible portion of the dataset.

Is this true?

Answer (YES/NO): YES